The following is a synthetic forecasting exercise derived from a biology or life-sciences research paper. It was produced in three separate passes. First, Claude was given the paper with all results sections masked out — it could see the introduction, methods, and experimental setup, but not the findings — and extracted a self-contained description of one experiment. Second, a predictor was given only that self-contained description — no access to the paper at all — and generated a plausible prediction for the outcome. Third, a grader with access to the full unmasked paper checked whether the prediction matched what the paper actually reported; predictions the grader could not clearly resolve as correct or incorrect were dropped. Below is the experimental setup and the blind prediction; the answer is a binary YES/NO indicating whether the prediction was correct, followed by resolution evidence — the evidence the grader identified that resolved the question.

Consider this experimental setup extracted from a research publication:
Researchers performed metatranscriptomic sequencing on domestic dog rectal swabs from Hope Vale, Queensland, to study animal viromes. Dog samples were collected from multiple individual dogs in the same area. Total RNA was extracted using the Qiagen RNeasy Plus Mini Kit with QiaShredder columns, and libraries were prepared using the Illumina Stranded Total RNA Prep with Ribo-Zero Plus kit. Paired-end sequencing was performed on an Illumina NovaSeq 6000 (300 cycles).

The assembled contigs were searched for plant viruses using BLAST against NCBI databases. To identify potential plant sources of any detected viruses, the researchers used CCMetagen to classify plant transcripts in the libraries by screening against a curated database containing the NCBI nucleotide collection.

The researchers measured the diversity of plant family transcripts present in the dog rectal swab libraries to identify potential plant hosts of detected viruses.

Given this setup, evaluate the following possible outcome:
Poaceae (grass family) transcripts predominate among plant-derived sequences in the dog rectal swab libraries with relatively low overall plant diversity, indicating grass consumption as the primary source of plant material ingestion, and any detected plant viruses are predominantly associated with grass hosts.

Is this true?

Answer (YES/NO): NO